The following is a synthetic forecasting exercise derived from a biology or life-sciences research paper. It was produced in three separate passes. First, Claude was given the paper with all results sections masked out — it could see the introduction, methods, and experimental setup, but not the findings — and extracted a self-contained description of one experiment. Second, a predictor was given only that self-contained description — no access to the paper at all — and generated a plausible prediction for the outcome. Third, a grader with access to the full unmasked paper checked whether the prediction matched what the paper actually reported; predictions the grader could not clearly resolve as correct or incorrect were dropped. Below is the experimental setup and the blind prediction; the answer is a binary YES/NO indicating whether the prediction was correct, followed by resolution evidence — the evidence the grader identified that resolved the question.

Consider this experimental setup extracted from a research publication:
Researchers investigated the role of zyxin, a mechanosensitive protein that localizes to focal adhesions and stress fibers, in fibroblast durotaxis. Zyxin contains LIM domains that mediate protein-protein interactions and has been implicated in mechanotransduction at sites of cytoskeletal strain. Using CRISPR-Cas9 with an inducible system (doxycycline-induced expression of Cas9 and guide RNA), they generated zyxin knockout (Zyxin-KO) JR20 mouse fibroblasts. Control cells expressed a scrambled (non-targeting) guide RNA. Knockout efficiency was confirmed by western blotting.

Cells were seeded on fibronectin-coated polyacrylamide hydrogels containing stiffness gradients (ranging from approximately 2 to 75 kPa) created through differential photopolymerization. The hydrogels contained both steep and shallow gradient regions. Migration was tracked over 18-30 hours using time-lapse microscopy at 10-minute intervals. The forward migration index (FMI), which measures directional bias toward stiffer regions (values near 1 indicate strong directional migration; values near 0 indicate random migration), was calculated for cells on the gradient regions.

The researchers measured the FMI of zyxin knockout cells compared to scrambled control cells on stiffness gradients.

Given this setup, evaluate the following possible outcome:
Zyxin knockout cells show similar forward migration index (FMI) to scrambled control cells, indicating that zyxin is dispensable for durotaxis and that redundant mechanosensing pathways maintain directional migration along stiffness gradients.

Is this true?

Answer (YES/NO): NO